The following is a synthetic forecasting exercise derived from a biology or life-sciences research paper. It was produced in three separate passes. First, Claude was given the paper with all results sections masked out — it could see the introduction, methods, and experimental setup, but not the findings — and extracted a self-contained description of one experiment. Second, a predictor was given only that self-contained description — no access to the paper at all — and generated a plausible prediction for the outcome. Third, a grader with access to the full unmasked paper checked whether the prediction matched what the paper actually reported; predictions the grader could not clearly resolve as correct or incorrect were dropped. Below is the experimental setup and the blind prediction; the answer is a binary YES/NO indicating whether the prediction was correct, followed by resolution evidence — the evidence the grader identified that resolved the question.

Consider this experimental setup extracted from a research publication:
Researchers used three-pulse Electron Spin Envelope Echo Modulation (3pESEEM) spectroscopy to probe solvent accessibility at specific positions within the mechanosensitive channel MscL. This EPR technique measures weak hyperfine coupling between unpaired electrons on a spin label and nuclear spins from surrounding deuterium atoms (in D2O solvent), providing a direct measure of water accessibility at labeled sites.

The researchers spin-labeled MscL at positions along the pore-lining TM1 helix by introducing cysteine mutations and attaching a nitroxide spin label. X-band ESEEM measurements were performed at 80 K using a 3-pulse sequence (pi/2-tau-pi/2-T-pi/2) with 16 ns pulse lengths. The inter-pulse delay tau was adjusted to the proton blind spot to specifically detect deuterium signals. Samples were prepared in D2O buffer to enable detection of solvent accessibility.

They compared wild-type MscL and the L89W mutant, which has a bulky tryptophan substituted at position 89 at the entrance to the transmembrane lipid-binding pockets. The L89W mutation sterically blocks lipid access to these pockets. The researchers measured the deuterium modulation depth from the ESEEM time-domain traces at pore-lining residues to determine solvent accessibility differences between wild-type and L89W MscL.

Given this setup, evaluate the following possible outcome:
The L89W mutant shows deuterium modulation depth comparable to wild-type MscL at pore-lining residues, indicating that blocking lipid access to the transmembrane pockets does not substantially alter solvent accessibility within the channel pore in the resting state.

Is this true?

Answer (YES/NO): NO